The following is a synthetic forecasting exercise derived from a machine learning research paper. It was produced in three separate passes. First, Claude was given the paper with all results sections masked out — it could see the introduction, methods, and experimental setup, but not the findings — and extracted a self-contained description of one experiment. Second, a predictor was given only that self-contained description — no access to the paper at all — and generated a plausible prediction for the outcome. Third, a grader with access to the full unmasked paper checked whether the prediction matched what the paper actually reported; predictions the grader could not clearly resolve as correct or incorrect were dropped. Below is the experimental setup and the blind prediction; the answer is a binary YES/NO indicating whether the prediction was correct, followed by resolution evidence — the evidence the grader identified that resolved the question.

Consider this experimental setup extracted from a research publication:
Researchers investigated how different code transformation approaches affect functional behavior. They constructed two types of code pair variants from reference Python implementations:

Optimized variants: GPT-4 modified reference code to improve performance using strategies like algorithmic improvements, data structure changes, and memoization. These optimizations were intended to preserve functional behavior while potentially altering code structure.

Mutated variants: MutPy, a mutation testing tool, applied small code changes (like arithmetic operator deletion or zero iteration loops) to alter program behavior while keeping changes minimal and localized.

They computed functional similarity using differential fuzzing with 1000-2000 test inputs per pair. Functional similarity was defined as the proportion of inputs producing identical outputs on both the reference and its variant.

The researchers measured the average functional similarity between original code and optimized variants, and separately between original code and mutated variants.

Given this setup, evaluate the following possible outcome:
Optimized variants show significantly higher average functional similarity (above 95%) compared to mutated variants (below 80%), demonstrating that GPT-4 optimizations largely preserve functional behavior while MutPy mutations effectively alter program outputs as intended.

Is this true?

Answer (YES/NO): NO